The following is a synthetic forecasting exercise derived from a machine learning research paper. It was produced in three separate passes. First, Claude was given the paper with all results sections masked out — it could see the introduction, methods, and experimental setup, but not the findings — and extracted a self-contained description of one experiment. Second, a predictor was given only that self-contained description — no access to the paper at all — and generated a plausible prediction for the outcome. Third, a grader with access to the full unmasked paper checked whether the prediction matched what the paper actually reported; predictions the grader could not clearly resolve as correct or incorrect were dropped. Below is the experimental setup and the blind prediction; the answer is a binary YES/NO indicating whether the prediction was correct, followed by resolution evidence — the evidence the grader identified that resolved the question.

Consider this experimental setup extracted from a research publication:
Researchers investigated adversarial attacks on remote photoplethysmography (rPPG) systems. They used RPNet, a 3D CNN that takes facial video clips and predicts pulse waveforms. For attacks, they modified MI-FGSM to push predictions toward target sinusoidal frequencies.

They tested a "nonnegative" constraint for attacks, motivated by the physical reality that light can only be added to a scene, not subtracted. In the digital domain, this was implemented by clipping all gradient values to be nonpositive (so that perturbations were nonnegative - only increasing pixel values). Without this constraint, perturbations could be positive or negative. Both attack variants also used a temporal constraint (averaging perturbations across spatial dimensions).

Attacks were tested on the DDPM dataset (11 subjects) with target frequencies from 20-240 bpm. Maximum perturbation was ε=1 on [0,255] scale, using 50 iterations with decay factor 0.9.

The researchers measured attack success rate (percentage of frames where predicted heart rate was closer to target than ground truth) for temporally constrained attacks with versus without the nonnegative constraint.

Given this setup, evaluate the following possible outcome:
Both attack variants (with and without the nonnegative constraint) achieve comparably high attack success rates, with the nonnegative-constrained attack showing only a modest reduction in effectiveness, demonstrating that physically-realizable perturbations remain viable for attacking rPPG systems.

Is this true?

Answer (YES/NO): NO